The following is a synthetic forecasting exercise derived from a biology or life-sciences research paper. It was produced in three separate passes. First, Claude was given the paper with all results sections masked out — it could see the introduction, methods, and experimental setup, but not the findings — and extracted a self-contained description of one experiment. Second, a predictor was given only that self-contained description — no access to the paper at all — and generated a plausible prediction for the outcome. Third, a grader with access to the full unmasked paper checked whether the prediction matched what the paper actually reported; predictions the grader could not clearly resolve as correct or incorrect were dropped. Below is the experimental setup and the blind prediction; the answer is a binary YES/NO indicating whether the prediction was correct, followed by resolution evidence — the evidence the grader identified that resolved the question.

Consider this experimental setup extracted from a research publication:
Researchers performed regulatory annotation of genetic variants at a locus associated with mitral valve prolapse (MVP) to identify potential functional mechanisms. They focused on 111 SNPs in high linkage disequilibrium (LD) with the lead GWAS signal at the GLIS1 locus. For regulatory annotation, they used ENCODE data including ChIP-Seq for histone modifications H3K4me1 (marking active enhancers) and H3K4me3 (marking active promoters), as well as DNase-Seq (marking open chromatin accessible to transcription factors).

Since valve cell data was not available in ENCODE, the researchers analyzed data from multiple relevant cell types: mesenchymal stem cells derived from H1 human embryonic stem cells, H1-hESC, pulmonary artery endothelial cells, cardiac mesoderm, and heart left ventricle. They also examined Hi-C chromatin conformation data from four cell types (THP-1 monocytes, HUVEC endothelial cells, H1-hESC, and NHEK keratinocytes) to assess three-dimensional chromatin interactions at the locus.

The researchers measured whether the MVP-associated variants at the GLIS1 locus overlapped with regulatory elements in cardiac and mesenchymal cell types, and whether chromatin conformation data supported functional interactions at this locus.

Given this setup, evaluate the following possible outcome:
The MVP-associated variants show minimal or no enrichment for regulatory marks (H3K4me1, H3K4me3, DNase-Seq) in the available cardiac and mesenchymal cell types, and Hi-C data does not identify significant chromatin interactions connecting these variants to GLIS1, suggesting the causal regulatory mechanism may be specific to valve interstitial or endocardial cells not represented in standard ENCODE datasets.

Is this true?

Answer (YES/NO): NO